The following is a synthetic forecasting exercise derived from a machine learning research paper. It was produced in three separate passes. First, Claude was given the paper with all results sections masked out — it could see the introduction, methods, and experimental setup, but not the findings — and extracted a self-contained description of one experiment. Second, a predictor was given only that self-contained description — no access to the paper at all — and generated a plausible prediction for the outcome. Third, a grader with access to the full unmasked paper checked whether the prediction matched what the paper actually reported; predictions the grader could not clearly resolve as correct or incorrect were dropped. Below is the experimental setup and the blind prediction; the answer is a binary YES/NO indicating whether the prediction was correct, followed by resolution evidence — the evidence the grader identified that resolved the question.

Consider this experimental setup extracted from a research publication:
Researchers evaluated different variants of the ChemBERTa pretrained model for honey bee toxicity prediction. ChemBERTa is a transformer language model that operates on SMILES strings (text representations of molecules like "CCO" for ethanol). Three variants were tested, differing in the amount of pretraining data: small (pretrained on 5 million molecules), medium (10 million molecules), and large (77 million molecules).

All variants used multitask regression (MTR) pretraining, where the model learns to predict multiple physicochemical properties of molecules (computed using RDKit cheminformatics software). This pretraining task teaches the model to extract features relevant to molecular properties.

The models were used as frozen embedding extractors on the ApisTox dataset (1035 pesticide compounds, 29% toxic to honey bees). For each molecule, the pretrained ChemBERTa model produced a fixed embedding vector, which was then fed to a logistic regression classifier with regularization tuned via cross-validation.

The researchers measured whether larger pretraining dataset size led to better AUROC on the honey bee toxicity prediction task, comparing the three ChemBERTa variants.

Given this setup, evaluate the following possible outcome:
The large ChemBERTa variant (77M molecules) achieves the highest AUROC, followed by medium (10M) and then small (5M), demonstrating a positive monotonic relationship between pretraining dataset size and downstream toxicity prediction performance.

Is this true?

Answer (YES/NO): NO